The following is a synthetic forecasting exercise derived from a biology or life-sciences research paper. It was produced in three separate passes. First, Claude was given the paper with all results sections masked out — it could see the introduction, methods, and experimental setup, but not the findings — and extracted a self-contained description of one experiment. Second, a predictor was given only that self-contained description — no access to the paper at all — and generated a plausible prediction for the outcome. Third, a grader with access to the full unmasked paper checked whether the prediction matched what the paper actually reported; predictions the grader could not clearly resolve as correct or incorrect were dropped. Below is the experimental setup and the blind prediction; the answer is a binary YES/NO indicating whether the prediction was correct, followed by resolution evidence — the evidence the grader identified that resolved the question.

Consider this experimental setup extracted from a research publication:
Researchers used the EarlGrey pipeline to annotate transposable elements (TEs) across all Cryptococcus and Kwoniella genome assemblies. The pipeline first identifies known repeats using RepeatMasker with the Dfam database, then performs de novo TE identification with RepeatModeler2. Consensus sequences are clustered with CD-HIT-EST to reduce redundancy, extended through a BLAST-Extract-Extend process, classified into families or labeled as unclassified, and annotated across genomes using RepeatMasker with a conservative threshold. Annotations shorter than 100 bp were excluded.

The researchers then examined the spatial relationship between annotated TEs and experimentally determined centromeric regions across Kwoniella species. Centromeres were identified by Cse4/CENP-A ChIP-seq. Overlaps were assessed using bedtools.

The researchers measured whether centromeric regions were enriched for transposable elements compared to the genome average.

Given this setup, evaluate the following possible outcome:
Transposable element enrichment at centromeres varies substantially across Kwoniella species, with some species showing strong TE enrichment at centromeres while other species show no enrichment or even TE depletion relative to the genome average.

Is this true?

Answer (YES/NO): YES